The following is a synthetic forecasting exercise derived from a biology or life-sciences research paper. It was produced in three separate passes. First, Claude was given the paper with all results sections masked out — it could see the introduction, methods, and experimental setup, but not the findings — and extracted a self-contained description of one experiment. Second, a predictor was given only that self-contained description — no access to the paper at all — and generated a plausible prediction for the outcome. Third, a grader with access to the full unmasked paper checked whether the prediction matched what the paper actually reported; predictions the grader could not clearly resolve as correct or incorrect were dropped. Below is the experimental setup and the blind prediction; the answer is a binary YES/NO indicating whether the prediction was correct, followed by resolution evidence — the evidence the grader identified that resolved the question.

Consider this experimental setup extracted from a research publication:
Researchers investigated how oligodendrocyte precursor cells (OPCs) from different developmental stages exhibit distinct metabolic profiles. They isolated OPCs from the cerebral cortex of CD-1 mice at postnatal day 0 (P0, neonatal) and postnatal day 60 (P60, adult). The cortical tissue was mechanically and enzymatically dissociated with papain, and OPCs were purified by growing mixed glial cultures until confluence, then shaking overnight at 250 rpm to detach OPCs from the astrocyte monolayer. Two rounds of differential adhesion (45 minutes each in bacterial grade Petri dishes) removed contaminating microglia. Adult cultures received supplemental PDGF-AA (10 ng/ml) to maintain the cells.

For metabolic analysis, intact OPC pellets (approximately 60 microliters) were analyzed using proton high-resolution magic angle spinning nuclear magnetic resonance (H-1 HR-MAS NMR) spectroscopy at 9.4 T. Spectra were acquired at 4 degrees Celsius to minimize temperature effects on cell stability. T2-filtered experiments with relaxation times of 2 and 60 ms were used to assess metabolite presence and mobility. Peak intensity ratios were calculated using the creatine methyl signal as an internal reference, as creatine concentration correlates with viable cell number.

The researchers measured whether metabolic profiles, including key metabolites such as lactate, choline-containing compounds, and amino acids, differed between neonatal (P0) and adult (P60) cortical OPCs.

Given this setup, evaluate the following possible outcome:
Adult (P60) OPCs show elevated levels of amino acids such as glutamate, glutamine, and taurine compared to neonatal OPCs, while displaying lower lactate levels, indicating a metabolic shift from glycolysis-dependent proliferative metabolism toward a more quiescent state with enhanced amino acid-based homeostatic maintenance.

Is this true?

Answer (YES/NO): NO